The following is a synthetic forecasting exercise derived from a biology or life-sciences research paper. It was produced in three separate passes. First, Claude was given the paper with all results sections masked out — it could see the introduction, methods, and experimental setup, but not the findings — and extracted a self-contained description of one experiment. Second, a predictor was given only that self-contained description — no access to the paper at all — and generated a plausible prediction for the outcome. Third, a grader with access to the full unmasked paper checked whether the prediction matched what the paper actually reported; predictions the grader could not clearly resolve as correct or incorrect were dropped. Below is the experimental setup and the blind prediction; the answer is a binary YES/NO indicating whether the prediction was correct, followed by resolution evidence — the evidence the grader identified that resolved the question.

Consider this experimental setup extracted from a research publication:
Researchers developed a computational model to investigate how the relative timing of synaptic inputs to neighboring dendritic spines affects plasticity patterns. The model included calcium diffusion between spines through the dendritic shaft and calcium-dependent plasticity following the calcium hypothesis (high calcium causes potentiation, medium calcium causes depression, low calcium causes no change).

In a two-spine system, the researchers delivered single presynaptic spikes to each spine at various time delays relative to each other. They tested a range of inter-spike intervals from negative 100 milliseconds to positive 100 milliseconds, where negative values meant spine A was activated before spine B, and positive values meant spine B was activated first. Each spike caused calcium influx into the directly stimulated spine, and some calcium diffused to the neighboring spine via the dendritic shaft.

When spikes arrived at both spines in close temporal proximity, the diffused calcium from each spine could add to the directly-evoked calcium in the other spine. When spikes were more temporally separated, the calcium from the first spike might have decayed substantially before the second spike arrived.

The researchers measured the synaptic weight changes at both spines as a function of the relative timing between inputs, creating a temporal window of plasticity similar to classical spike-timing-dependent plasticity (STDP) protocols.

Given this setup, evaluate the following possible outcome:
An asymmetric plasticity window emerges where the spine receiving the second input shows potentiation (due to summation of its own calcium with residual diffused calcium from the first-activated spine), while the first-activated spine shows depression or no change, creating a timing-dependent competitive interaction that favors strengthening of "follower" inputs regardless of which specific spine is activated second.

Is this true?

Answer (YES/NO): NO